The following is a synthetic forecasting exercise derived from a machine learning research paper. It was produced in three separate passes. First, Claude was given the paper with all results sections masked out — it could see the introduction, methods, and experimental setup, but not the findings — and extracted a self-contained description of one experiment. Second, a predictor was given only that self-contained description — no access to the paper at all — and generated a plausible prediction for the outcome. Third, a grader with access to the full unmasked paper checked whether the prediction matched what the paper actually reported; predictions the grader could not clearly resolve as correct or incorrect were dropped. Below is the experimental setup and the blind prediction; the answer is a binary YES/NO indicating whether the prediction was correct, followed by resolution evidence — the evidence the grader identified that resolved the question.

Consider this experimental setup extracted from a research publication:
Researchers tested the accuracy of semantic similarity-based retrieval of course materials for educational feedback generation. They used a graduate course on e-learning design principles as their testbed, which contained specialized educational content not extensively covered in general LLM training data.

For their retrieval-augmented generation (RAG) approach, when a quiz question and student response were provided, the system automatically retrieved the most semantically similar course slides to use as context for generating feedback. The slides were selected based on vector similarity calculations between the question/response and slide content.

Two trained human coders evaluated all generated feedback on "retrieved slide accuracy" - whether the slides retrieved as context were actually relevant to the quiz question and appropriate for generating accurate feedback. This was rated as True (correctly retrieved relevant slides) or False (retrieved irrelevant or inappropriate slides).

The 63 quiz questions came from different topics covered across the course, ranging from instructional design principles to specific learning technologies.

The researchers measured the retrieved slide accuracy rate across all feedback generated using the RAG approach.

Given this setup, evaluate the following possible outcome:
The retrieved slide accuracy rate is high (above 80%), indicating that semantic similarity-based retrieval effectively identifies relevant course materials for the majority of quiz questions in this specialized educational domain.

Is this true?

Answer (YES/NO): YES